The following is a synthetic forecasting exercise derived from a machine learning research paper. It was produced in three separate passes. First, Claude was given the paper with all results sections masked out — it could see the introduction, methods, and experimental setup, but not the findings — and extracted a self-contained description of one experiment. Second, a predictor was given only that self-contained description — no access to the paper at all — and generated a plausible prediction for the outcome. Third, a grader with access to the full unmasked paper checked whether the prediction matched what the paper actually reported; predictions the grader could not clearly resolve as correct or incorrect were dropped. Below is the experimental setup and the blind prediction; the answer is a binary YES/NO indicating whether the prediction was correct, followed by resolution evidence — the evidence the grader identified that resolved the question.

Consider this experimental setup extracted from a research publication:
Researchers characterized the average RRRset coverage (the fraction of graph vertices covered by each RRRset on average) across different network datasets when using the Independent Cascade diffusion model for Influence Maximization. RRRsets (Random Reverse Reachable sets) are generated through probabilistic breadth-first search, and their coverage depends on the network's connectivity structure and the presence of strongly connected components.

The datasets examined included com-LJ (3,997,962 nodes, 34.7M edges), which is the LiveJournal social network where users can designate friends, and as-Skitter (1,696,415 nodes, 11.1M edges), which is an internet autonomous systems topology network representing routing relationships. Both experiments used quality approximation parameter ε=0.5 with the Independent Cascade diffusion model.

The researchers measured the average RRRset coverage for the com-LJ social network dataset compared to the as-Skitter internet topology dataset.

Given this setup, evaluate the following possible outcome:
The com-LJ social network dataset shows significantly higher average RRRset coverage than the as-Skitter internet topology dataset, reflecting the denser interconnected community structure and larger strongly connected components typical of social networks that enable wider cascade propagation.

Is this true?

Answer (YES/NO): YES